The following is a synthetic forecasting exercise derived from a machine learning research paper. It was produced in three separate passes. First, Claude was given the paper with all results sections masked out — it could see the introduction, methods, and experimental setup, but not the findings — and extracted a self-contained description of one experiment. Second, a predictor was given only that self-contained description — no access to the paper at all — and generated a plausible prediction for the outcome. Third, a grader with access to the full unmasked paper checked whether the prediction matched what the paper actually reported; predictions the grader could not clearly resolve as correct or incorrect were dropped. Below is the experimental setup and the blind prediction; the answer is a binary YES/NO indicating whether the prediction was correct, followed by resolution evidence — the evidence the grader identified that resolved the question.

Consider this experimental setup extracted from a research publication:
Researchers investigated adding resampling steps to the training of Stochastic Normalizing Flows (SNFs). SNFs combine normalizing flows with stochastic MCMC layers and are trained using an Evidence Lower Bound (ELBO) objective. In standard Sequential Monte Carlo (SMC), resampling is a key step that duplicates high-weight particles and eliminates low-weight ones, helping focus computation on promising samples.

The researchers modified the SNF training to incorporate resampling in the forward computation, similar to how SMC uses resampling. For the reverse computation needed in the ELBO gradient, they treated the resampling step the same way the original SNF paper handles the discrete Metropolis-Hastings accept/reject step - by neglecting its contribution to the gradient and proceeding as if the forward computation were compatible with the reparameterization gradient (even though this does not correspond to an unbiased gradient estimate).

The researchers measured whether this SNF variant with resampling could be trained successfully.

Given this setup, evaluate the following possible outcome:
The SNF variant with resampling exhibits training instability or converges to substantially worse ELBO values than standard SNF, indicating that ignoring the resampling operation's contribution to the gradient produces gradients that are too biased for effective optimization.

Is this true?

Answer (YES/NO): YES